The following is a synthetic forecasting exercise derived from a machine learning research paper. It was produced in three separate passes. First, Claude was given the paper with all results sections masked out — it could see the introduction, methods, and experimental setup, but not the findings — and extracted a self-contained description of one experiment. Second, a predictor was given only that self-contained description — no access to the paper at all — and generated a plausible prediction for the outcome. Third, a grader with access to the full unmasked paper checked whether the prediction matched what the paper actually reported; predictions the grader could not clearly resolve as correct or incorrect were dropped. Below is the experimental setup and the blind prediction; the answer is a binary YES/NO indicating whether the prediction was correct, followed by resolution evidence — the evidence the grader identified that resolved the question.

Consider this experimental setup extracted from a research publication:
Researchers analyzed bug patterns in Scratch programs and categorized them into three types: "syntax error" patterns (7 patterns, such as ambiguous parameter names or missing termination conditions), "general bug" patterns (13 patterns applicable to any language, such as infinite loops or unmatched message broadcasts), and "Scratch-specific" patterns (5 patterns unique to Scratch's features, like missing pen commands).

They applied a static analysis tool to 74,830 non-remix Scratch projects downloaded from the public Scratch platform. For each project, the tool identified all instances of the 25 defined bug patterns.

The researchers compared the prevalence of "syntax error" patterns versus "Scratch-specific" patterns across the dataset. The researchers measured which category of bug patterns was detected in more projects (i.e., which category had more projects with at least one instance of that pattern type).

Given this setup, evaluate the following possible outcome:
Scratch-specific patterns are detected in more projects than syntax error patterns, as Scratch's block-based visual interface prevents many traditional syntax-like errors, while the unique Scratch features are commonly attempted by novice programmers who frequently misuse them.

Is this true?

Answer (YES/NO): YES